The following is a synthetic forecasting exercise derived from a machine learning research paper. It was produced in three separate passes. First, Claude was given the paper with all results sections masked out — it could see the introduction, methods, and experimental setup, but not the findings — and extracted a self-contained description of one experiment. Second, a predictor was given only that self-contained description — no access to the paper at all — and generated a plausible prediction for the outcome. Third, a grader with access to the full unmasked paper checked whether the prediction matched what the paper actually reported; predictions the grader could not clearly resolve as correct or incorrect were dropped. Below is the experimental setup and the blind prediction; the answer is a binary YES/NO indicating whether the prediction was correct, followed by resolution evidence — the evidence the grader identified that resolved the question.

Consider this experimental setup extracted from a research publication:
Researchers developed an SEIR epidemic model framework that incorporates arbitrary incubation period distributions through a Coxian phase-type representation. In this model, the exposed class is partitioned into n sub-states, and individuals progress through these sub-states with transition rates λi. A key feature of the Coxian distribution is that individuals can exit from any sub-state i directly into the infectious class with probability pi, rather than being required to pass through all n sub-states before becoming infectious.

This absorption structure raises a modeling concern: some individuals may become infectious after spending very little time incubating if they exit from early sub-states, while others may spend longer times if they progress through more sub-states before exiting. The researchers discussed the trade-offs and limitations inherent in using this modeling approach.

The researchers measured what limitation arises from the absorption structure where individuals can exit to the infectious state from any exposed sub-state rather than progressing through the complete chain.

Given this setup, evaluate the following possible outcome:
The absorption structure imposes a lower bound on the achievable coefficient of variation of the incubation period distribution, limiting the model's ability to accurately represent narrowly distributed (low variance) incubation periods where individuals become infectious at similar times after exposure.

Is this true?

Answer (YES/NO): NO